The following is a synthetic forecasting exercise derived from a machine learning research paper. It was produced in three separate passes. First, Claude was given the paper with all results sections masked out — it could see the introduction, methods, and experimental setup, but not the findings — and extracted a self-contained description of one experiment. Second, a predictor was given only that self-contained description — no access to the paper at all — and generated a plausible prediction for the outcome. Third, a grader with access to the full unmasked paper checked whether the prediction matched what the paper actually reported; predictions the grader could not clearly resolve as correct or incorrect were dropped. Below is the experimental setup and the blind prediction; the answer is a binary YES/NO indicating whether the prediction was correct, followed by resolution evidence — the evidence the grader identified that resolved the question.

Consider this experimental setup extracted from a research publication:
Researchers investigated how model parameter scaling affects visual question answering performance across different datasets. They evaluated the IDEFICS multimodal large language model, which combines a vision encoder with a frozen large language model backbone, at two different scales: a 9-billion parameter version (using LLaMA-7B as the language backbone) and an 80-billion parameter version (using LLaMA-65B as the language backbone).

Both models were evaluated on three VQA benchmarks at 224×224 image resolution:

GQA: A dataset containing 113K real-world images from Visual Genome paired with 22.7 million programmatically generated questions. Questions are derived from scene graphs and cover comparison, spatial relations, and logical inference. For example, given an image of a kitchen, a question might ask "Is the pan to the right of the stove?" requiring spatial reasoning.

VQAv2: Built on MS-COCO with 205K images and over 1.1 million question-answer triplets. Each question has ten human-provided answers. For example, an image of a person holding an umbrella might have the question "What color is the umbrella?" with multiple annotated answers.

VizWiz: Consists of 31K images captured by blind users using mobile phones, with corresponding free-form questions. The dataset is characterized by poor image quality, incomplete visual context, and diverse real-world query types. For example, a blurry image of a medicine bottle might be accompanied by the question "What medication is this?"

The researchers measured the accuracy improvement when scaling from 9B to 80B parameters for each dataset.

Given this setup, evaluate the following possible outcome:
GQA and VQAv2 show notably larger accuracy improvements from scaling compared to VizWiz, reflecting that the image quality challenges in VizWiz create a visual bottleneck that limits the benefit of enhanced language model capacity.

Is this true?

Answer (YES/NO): YES